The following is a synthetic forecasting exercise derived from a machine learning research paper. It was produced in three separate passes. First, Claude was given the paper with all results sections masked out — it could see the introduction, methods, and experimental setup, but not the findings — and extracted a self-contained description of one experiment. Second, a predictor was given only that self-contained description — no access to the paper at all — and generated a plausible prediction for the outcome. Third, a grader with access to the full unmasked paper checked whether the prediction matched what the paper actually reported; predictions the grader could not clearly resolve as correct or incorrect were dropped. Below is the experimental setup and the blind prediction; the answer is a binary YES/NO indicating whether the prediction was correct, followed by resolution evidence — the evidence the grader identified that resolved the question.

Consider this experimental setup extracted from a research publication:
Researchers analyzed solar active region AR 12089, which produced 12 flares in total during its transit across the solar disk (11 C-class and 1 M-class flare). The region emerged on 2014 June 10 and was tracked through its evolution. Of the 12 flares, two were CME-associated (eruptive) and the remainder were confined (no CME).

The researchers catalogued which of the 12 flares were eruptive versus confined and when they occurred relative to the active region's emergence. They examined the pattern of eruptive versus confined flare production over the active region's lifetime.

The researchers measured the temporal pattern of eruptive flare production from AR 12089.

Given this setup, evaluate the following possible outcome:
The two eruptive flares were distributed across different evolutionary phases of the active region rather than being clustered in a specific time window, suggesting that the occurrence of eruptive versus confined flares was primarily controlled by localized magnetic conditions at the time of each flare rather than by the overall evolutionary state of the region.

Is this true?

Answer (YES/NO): NO